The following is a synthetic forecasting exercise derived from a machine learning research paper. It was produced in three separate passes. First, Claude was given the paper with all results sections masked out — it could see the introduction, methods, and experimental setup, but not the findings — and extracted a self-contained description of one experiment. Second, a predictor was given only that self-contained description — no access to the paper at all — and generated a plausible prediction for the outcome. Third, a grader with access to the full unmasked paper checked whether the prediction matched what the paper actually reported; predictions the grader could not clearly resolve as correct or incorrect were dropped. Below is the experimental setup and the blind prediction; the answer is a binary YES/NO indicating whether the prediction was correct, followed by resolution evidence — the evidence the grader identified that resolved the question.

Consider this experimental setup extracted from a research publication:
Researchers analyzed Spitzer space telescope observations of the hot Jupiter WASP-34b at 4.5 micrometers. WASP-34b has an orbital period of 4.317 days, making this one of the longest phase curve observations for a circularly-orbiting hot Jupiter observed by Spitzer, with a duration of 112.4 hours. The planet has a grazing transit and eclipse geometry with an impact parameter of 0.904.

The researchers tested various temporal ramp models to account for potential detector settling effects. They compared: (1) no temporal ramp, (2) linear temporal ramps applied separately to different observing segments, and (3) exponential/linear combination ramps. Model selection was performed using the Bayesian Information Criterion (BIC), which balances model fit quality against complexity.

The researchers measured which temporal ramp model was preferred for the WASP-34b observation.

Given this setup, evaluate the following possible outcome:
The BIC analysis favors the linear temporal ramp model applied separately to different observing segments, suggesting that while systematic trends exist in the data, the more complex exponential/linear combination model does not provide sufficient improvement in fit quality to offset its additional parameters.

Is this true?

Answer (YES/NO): NO